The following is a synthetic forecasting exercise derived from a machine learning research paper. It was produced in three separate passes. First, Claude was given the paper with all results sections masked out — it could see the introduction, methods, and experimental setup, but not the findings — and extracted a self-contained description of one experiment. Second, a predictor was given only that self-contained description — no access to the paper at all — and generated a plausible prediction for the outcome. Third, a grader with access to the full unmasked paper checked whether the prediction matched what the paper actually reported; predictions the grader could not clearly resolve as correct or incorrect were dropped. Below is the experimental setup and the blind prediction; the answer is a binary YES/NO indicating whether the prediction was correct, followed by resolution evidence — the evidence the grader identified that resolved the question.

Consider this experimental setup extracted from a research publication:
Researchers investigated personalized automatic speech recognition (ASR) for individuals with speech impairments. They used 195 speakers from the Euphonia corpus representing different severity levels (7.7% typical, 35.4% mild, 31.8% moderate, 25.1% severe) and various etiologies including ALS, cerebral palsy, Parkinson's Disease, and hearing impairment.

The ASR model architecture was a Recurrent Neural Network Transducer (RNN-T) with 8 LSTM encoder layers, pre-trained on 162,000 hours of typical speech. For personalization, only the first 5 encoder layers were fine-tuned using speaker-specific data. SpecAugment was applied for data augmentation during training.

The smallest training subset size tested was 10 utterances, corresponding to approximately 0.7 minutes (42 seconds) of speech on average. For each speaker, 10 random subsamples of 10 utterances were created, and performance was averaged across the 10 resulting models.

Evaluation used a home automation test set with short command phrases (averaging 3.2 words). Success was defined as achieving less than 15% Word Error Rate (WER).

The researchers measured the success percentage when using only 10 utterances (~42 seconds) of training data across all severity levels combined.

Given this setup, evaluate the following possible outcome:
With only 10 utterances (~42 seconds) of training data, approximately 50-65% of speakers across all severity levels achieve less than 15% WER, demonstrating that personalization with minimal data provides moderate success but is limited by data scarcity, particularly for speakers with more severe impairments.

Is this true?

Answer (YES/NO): NO